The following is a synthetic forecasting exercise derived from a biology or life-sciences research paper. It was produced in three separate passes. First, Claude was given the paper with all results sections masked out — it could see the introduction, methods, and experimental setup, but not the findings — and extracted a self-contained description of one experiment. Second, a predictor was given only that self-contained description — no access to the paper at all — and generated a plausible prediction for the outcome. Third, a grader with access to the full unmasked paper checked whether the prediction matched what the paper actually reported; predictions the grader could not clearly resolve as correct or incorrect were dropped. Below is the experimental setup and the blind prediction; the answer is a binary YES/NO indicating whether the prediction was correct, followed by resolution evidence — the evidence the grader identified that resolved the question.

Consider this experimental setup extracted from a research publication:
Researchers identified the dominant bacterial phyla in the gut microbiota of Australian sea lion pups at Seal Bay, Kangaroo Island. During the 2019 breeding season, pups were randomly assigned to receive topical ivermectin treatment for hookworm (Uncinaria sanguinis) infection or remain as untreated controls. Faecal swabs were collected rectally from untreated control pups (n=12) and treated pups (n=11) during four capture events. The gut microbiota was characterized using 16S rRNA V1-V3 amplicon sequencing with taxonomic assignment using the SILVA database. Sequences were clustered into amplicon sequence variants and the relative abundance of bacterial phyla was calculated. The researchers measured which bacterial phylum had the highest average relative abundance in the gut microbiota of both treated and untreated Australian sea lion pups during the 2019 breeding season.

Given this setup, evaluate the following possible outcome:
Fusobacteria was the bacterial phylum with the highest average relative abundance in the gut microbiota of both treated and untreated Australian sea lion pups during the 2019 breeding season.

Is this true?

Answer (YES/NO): YES